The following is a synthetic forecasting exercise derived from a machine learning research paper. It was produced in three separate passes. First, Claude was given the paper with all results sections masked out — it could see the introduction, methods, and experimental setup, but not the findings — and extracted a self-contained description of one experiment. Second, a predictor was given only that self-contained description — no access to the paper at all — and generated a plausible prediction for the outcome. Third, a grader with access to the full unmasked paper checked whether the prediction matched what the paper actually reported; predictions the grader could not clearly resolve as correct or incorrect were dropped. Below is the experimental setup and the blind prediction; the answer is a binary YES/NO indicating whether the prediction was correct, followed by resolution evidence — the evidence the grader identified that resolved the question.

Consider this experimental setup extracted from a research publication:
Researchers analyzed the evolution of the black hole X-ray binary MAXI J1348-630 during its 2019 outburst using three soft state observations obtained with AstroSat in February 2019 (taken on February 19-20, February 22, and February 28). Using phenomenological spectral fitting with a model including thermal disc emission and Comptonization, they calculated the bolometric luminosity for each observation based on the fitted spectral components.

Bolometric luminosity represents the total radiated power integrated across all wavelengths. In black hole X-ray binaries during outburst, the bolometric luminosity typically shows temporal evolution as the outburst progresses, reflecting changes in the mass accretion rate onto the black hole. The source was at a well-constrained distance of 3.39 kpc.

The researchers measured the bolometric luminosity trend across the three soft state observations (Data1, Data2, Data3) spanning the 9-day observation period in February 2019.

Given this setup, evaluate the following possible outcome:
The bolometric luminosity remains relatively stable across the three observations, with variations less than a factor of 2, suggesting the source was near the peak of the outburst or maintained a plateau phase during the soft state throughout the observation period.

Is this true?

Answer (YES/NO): NO